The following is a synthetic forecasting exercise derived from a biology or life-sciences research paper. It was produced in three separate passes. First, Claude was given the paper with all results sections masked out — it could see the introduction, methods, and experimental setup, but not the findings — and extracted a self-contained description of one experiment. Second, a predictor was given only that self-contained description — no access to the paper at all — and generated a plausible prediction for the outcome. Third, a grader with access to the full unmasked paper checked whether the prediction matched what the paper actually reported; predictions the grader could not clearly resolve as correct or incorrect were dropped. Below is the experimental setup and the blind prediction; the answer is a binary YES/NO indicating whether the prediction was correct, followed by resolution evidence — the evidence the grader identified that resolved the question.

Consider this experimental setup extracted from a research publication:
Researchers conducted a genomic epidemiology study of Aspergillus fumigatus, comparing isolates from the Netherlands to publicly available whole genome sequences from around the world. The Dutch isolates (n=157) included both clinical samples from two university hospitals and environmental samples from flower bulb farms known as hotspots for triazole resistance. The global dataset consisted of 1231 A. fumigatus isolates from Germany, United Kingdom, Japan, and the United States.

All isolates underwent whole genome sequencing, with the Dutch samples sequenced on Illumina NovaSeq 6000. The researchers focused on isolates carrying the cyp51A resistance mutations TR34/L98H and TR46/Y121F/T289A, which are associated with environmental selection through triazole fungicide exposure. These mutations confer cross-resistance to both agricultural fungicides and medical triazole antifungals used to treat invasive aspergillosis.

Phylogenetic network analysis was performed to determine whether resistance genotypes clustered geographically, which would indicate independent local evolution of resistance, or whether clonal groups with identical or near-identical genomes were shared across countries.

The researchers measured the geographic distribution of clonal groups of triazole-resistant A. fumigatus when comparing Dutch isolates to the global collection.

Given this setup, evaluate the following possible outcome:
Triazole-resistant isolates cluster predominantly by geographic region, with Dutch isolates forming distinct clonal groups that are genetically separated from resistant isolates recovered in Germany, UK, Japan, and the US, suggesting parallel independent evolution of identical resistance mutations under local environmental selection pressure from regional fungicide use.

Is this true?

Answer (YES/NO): NO